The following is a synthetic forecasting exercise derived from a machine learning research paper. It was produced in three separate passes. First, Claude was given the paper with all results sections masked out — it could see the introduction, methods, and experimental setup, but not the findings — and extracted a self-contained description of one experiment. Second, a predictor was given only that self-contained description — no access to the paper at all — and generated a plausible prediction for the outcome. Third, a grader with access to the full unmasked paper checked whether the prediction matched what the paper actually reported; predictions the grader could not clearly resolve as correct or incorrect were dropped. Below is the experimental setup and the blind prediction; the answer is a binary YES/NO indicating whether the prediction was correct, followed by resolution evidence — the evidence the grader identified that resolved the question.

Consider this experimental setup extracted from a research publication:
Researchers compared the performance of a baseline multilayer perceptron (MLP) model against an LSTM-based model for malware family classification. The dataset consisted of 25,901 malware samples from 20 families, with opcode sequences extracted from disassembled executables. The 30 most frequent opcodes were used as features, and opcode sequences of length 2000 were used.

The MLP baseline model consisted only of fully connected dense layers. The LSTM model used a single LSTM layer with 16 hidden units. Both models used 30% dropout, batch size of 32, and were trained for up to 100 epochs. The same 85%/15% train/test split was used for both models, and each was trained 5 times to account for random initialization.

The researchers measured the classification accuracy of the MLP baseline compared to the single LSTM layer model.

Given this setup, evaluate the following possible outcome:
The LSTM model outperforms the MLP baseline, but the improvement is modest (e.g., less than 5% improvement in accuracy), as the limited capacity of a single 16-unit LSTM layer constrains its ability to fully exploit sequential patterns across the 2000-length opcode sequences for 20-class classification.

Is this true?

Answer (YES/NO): NO